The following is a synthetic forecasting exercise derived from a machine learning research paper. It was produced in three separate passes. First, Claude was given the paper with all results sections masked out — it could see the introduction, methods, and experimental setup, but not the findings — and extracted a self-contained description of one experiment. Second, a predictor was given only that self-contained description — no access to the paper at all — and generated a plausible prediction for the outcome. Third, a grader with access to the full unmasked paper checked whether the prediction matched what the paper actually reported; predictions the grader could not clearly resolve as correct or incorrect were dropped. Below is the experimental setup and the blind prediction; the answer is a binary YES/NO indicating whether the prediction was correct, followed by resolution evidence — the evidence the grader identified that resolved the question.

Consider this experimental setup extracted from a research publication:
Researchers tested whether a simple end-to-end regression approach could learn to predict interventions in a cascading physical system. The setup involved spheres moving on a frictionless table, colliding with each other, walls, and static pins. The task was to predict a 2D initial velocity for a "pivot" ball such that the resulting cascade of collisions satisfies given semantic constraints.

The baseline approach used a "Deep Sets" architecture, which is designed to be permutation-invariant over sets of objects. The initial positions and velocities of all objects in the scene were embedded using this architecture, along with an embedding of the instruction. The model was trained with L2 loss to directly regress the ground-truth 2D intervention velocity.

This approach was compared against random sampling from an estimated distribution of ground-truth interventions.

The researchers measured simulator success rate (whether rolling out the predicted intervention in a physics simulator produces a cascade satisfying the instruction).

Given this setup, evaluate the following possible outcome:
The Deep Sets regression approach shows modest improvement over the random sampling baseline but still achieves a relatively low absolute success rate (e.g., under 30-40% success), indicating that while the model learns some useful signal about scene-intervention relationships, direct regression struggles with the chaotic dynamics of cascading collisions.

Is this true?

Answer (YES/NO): NO